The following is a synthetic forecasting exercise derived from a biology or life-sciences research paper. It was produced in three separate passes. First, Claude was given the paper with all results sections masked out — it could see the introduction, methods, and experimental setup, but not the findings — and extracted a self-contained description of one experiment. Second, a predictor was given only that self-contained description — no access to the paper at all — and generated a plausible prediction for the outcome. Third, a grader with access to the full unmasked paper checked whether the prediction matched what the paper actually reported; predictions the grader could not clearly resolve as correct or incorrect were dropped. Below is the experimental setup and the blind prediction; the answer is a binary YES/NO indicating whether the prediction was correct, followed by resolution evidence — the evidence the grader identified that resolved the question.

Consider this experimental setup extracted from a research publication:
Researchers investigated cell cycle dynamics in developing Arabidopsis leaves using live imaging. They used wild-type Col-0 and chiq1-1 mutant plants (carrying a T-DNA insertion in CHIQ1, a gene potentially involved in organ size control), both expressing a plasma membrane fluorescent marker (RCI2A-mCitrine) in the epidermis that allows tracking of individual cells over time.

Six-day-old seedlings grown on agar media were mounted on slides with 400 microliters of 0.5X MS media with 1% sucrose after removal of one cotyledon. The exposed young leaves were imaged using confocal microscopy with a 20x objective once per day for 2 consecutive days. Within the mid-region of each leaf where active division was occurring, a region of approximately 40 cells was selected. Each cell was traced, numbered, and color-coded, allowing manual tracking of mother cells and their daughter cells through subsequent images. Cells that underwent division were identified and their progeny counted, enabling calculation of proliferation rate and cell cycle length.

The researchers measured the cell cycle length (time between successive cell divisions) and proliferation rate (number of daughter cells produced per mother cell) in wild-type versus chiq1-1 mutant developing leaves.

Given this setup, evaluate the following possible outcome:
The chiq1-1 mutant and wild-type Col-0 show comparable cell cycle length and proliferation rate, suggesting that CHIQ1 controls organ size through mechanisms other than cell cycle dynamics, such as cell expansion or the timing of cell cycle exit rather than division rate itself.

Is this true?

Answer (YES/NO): YES